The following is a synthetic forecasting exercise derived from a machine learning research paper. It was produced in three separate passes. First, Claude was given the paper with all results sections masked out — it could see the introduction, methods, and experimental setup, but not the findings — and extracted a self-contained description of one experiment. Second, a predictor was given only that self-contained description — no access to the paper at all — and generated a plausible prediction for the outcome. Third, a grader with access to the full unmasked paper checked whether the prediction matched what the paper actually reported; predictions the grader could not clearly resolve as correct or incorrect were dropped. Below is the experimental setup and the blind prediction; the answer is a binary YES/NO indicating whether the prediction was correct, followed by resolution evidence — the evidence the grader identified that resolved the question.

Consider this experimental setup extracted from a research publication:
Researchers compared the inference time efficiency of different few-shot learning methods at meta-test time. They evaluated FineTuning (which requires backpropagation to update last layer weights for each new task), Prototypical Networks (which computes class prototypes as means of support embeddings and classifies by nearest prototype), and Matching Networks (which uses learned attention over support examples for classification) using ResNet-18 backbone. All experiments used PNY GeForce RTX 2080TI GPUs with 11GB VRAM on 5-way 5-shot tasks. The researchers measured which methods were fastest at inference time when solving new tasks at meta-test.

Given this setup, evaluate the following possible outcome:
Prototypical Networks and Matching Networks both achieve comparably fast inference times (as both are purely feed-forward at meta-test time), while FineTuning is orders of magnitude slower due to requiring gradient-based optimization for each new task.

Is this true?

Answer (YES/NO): NO